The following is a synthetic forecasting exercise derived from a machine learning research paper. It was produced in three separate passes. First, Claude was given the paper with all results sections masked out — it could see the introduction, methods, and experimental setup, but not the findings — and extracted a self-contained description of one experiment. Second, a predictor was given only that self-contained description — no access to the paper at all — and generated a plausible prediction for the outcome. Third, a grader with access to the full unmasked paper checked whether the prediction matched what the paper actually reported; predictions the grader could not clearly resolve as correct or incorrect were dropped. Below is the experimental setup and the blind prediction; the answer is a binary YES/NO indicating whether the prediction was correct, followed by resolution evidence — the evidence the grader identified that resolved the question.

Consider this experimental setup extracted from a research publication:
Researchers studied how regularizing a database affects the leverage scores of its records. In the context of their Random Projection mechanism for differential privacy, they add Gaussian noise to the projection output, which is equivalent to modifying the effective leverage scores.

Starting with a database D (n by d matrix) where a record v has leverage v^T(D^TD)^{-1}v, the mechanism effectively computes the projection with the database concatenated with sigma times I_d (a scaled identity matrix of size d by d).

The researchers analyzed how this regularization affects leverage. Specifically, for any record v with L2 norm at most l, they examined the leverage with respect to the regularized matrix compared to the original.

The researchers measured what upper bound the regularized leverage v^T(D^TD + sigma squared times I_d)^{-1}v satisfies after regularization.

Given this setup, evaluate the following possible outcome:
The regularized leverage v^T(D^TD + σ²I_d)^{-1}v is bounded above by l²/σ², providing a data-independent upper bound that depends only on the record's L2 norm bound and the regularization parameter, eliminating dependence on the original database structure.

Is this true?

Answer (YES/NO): YES